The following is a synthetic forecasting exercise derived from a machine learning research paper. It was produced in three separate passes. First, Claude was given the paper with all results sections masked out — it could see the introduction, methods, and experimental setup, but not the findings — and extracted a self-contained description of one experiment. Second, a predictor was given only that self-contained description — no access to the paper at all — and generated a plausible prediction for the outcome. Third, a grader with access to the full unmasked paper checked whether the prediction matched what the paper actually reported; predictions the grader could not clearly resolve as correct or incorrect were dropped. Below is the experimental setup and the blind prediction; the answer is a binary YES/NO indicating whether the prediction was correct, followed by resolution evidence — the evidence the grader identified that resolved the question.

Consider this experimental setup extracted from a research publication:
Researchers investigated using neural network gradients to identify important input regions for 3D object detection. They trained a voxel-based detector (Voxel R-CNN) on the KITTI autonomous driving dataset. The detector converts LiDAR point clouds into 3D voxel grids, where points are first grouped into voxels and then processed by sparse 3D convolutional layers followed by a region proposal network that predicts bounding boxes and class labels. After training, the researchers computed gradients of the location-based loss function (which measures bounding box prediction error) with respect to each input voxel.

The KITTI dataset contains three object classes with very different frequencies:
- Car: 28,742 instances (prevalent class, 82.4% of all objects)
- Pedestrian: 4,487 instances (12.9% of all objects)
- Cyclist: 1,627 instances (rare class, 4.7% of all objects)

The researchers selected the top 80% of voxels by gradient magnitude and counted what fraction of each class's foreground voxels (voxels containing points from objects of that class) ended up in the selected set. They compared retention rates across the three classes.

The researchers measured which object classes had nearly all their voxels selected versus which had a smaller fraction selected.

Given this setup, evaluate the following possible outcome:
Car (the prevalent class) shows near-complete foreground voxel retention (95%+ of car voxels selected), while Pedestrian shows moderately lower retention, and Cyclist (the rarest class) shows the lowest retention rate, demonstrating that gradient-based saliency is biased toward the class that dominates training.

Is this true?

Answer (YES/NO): NO